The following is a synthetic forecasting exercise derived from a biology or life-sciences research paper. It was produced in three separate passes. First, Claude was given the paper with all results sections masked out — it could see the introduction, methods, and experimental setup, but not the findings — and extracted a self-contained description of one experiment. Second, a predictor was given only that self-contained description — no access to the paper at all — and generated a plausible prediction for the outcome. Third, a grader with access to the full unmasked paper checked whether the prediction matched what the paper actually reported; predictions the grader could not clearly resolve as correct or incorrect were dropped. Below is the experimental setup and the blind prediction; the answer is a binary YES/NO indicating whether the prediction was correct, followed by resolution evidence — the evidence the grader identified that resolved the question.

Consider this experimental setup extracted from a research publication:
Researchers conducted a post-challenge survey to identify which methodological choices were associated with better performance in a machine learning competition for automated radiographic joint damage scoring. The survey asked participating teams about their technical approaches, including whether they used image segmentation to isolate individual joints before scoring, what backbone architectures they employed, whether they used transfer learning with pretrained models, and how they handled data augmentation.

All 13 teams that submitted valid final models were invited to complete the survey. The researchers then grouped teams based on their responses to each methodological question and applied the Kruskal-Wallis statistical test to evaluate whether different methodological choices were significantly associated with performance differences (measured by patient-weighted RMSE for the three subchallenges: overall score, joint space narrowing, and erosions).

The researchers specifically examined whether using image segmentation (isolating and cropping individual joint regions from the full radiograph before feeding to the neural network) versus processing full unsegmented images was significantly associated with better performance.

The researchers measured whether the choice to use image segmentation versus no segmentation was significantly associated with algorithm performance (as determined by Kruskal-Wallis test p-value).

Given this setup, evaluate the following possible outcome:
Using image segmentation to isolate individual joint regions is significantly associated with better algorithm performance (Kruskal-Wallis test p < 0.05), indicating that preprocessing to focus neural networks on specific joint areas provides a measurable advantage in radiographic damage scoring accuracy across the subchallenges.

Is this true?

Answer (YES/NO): NO